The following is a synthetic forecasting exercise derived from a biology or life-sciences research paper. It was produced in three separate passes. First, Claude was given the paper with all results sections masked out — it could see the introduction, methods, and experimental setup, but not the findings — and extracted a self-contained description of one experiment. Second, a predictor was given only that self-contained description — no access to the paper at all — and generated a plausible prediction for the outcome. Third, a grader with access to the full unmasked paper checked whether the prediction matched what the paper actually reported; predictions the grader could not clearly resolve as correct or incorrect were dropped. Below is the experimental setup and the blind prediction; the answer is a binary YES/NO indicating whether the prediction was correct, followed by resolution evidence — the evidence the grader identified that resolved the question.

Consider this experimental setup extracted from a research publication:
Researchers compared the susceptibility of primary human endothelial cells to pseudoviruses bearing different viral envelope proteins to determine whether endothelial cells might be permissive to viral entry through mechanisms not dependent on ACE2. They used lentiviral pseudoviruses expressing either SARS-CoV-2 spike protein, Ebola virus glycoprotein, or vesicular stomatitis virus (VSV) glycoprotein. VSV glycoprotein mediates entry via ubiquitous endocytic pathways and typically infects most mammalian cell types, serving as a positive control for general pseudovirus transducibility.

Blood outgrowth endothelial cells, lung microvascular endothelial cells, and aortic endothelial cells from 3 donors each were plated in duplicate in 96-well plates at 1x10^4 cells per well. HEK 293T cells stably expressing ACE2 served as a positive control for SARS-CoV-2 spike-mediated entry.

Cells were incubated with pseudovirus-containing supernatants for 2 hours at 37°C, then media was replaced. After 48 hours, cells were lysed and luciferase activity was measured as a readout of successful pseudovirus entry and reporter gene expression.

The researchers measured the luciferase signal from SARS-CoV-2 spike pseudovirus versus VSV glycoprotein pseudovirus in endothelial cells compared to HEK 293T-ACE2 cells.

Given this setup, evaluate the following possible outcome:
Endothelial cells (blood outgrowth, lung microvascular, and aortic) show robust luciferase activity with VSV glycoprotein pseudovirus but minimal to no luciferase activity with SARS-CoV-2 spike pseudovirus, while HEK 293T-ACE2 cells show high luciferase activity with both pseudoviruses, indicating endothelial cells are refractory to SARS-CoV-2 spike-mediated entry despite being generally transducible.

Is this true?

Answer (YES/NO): YES